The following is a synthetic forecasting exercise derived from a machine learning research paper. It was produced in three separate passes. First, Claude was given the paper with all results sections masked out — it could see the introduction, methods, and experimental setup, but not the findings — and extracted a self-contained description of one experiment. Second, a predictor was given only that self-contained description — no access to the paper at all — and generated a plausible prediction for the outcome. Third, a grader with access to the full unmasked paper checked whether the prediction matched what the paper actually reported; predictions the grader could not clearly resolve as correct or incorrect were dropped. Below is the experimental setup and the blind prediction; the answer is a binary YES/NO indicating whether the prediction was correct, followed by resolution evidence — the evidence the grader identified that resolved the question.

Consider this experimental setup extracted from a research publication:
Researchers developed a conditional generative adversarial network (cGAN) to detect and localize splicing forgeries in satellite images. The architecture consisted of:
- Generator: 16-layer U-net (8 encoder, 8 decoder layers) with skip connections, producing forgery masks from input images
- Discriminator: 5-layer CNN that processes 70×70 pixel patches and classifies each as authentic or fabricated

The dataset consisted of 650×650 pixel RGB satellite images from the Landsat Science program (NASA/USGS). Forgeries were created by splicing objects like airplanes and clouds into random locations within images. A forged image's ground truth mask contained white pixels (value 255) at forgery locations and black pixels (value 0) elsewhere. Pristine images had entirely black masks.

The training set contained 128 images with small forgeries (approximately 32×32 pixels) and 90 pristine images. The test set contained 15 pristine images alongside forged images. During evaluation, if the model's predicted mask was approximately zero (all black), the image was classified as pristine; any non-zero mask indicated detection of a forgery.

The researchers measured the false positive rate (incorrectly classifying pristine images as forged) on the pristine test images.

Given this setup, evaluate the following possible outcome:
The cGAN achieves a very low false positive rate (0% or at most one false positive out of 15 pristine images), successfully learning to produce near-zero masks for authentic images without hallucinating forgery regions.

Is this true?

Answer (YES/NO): YES